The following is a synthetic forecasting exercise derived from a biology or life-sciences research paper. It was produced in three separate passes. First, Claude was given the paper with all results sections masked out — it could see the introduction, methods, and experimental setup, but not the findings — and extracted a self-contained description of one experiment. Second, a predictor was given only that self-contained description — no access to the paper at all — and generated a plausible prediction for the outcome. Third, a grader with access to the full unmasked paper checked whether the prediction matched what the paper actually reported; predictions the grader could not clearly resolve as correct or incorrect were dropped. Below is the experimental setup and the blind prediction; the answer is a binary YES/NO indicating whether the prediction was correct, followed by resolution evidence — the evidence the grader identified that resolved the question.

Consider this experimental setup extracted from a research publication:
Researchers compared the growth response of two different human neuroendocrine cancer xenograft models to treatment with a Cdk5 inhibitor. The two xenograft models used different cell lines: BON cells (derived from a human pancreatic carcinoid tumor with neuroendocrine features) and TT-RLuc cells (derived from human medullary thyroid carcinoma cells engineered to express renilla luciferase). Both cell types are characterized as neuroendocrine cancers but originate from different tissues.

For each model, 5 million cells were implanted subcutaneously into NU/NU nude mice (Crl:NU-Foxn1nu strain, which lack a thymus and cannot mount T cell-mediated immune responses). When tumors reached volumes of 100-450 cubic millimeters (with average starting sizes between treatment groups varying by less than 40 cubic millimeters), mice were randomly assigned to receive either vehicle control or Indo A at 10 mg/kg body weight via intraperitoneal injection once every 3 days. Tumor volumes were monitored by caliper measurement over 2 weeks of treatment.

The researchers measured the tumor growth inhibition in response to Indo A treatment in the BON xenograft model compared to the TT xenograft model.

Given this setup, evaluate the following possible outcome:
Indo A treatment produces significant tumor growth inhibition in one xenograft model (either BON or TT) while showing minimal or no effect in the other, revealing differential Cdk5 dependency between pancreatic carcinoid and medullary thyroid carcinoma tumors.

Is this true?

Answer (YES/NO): NO